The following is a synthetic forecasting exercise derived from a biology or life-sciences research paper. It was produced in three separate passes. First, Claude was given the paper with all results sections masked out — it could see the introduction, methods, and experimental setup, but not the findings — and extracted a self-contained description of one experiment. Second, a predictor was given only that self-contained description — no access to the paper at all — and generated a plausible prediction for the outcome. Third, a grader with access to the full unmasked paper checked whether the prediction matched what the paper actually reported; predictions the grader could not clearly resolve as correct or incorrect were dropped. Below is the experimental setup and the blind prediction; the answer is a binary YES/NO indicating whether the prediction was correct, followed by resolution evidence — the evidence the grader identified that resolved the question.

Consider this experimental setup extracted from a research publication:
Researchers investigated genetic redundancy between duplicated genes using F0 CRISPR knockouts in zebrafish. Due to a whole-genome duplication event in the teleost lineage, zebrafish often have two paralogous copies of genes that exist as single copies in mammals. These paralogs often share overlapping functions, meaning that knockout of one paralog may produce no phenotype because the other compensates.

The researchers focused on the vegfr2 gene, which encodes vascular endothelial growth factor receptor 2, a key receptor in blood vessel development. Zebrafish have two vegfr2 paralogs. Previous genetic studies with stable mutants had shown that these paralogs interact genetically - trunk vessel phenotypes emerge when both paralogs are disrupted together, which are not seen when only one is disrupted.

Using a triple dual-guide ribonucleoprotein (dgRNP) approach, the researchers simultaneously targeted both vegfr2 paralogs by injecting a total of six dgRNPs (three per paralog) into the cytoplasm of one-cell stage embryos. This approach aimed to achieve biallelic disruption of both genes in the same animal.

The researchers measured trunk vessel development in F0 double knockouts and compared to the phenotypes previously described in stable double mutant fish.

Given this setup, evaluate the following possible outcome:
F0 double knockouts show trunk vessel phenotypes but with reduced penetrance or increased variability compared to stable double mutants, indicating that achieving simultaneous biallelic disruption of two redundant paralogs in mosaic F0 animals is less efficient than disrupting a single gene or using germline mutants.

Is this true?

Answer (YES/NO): YES